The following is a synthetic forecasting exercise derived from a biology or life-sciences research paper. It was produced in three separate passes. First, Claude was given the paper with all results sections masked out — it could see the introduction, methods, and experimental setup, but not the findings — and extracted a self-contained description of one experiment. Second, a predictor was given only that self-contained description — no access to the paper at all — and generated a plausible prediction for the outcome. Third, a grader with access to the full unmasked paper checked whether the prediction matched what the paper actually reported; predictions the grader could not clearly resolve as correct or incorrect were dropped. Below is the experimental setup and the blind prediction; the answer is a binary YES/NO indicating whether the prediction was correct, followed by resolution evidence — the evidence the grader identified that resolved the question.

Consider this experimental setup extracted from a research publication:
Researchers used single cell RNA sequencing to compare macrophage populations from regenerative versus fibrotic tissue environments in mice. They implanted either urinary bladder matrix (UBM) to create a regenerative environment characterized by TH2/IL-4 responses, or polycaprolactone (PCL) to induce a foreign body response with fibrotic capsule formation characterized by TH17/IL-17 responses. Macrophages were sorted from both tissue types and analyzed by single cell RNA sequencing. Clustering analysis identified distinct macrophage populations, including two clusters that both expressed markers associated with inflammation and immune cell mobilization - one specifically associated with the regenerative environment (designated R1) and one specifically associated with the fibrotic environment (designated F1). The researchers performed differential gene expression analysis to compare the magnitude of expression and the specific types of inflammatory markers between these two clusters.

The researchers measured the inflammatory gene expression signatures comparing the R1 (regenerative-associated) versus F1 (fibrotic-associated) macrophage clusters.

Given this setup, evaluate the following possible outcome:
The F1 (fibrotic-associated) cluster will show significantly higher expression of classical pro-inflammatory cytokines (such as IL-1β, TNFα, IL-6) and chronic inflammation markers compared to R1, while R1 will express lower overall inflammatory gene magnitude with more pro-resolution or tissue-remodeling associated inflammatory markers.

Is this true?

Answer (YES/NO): NO